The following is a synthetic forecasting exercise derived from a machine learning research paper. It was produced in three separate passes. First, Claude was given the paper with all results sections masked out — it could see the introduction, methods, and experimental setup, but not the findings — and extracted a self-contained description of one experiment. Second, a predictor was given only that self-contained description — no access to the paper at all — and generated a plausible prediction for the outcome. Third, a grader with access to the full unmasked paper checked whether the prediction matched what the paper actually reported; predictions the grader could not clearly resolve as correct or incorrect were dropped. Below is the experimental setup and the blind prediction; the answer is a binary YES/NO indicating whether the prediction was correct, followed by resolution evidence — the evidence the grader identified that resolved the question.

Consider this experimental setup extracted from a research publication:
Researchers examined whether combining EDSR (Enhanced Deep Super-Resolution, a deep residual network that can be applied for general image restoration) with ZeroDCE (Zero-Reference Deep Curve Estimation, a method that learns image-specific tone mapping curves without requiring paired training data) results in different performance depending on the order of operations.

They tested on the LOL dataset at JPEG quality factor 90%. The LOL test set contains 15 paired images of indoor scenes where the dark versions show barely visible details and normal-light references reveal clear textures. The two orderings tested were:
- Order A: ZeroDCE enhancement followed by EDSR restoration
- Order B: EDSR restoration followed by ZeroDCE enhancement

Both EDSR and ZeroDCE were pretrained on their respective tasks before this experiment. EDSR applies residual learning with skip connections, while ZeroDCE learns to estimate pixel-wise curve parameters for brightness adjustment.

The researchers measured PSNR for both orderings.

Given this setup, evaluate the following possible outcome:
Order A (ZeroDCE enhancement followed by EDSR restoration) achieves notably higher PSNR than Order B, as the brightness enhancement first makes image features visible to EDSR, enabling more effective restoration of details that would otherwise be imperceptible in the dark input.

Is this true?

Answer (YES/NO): YES